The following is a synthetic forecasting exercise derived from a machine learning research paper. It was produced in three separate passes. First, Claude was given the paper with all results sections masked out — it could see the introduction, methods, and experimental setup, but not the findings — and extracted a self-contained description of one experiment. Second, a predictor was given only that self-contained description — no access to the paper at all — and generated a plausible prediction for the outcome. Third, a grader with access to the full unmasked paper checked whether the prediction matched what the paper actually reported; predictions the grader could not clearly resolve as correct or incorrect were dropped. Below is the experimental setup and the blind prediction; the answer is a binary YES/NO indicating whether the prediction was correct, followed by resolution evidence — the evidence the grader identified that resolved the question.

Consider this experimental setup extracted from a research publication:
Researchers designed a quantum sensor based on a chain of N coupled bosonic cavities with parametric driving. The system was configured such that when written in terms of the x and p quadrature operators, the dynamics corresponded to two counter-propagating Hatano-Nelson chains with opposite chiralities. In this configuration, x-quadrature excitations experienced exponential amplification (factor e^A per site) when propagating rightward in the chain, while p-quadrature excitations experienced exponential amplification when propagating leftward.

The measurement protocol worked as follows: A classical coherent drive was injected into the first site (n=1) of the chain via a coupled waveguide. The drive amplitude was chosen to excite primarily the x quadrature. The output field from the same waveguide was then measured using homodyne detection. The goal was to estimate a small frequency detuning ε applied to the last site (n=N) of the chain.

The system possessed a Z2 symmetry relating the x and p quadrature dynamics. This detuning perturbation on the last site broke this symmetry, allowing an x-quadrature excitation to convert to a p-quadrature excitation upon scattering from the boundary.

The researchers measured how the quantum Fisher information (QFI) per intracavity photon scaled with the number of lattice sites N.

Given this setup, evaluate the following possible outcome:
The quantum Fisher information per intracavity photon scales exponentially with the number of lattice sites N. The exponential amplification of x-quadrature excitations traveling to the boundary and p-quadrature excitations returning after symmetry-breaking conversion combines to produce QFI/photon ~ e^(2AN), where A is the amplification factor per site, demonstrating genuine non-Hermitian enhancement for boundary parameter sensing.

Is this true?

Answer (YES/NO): NO